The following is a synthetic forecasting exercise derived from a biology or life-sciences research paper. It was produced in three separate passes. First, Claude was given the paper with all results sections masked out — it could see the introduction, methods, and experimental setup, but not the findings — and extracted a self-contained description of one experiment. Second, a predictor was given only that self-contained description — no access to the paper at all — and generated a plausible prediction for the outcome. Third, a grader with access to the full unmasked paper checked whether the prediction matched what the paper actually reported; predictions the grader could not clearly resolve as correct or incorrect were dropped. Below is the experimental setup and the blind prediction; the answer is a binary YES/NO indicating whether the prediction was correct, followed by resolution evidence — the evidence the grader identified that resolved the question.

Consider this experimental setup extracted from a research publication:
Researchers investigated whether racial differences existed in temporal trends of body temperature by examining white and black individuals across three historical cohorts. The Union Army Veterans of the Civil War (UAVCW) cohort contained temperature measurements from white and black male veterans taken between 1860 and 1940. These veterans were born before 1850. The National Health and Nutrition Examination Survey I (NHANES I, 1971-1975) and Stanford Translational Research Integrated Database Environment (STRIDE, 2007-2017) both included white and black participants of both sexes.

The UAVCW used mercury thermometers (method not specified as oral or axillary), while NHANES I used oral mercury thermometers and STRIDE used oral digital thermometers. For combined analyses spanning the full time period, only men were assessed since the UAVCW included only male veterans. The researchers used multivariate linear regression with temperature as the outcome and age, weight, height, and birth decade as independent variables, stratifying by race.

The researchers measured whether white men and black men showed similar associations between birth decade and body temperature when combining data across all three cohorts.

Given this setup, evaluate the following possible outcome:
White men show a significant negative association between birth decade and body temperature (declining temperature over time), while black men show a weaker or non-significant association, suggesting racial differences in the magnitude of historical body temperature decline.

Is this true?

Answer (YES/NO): NO